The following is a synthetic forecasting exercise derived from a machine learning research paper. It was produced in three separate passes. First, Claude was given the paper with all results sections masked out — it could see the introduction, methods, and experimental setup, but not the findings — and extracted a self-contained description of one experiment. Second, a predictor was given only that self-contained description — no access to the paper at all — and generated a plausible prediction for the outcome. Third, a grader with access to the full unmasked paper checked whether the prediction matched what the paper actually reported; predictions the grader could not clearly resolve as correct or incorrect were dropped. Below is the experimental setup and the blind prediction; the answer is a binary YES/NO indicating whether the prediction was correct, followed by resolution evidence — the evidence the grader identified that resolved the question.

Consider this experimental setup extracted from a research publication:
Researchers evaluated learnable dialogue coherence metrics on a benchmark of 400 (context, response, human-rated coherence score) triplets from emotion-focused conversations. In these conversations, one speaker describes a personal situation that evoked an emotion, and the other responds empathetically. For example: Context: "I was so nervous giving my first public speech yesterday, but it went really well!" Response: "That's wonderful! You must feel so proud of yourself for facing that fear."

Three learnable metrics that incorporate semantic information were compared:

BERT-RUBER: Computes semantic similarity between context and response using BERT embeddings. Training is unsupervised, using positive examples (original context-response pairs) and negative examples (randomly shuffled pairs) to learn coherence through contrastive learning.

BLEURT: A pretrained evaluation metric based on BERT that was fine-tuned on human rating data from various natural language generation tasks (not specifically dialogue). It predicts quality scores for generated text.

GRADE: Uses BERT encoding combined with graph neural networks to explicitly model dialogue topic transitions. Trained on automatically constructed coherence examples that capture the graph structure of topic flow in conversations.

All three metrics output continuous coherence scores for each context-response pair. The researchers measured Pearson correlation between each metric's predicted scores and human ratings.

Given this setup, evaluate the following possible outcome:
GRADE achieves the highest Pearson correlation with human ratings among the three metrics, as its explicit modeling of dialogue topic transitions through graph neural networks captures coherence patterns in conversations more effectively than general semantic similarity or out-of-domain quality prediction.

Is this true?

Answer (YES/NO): YES